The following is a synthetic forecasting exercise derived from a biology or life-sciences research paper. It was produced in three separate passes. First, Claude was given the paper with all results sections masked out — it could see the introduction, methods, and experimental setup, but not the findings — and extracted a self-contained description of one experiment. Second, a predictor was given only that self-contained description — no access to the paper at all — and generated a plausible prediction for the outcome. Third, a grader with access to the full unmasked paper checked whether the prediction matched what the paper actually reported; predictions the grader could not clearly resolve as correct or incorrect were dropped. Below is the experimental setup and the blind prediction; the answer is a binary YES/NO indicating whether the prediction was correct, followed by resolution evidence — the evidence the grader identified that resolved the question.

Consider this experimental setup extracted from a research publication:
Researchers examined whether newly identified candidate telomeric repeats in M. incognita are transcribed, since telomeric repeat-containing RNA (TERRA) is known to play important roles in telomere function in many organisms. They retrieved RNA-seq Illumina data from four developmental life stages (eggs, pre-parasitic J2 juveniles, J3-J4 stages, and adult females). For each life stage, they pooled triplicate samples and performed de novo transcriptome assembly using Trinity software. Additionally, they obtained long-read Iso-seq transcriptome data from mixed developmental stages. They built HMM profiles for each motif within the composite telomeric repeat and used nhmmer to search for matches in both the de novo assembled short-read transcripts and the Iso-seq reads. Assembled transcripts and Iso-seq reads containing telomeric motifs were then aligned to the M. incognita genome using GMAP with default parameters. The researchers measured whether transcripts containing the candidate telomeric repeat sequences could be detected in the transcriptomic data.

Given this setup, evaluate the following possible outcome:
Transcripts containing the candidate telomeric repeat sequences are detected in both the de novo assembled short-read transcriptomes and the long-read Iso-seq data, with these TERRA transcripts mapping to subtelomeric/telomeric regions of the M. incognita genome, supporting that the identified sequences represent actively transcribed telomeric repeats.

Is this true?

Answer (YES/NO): YES